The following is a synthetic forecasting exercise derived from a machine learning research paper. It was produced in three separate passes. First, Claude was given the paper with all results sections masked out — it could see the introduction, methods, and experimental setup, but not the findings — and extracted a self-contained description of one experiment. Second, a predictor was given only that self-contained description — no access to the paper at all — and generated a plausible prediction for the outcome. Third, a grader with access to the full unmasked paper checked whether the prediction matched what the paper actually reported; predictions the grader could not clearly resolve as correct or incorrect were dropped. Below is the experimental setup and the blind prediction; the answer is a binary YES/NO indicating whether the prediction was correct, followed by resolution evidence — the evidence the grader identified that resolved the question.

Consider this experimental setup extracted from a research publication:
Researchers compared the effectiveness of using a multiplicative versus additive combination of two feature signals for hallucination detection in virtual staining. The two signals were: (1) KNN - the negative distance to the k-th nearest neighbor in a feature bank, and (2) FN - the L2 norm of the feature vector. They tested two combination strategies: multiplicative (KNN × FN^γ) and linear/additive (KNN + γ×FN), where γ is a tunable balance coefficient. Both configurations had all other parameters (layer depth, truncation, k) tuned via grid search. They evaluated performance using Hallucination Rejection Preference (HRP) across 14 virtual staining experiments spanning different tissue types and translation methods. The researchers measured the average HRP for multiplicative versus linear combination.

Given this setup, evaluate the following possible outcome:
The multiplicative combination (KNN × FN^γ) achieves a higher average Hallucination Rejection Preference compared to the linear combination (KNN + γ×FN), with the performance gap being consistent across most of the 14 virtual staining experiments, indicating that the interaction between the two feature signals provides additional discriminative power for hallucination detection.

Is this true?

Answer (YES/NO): YES